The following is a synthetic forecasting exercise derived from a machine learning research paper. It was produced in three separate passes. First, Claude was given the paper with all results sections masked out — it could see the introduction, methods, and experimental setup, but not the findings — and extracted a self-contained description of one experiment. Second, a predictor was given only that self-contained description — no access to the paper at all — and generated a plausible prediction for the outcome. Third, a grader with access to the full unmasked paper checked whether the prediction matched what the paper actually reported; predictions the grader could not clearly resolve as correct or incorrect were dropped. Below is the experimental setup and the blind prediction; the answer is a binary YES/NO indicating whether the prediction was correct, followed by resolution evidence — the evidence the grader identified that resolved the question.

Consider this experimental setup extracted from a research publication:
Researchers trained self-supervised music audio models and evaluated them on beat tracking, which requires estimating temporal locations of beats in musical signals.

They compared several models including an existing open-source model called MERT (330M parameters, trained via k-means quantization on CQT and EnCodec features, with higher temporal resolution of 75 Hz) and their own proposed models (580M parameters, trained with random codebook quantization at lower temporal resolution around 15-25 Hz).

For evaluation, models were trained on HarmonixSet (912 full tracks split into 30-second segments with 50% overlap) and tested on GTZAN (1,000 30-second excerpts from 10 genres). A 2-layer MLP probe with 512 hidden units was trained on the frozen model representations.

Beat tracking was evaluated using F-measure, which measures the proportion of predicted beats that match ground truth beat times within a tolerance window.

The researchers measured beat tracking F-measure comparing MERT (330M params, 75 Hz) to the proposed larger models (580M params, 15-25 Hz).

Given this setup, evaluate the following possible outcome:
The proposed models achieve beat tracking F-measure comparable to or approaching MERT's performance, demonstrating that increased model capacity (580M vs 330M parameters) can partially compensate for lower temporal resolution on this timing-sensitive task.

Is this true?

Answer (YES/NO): YES